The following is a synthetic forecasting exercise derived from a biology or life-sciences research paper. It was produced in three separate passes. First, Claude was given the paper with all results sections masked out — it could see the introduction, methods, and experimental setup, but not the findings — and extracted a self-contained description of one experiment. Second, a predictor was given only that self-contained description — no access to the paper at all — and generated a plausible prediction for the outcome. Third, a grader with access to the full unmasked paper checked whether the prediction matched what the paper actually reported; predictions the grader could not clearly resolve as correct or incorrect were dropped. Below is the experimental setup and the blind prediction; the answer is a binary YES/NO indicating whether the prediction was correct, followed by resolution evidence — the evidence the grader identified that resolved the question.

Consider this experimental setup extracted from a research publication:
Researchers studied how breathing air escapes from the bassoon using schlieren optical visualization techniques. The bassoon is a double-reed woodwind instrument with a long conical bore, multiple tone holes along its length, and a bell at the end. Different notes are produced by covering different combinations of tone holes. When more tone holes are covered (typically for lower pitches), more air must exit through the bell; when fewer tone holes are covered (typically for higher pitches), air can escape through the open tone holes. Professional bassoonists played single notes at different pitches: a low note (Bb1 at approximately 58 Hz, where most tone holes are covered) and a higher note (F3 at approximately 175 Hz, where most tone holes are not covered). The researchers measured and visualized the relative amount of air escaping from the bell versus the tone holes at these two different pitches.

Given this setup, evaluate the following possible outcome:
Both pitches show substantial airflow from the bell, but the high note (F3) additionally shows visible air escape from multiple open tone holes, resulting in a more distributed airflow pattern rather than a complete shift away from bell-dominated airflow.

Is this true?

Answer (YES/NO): NO